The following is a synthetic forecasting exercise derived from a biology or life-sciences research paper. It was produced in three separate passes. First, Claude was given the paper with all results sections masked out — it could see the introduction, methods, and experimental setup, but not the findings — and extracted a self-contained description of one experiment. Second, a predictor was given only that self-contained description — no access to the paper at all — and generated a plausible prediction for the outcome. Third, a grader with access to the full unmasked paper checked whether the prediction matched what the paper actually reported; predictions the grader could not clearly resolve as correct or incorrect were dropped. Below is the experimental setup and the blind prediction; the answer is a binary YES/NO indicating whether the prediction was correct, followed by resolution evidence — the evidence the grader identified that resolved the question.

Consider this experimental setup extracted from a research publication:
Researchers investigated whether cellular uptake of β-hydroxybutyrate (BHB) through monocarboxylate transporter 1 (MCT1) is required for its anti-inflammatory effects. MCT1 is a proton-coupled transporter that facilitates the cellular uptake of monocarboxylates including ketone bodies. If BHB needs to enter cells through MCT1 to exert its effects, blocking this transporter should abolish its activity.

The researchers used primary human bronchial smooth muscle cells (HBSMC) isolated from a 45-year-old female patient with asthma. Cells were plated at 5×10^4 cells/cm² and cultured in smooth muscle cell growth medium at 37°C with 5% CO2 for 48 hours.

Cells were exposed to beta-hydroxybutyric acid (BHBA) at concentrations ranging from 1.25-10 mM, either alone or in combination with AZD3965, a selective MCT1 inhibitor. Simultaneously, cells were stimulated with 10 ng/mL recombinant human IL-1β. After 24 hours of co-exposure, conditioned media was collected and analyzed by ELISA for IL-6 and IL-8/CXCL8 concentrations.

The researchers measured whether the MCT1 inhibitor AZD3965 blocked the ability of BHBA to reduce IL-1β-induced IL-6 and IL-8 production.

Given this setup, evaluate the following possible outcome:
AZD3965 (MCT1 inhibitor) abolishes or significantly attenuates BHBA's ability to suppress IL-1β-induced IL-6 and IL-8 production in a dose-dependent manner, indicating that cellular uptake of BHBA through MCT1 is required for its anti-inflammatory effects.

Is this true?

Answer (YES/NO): NO